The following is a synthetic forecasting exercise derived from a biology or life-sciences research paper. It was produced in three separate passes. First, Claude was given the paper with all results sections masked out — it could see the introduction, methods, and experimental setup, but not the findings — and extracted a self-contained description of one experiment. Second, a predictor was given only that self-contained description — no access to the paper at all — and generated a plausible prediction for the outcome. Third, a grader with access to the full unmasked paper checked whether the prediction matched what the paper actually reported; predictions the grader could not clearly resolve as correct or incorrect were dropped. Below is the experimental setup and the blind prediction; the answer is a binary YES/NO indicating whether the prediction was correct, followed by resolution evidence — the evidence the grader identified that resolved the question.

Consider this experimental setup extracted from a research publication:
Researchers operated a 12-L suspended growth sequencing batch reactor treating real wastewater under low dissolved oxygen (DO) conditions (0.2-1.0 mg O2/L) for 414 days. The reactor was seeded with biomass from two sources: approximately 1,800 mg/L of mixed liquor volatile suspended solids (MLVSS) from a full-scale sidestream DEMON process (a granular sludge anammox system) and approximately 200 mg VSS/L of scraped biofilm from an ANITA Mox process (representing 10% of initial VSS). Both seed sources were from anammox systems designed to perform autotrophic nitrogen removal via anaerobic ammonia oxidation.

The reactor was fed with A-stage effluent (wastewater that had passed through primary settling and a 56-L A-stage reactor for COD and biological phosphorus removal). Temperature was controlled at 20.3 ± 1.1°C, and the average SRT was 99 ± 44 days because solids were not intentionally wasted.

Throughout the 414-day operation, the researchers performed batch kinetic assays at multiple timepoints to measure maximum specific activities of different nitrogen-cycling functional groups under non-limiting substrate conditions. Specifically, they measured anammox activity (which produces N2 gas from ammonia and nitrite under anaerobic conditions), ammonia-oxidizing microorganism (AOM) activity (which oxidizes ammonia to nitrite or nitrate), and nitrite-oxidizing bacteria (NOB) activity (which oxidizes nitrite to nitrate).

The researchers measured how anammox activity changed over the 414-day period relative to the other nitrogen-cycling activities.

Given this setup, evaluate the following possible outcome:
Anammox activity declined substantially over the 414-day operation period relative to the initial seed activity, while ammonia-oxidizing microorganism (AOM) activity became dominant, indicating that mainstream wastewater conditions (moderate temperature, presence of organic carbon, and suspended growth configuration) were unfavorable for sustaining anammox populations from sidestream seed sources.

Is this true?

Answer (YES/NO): YES